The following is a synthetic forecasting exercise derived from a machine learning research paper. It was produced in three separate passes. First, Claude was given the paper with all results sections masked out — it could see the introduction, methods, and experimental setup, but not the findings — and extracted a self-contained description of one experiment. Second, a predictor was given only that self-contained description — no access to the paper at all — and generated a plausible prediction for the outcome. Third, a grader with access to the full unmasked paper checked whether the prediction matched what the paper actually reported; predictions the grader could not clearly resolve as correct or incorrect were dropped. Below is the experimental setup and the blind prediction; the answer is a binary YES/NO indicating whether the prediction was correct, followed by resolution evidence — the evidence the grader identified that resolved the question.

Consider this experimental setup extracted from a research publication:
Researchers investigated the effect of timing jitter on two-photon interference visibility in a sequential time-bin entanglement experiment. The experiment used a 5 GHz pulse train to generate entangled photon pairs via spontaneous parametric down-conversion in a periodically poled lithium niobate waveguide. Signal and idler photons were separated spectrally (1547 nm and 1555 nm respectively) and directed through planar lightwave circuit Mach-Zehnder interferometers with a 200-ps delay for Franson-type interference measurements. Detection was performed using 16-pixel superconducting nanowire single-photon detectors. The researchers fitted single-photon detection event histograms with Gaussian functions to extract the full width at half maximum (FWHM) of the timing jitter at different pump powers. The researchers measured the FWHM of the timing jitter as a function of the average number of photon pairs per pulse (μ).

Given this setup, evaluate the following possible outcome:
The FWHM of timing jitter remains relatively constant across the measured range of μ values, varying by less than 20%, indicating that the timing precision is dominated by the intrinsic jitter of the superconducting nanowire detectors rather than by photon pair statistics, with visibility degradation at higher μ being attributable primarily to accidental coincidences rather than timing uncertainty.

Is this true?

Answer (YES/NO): NO